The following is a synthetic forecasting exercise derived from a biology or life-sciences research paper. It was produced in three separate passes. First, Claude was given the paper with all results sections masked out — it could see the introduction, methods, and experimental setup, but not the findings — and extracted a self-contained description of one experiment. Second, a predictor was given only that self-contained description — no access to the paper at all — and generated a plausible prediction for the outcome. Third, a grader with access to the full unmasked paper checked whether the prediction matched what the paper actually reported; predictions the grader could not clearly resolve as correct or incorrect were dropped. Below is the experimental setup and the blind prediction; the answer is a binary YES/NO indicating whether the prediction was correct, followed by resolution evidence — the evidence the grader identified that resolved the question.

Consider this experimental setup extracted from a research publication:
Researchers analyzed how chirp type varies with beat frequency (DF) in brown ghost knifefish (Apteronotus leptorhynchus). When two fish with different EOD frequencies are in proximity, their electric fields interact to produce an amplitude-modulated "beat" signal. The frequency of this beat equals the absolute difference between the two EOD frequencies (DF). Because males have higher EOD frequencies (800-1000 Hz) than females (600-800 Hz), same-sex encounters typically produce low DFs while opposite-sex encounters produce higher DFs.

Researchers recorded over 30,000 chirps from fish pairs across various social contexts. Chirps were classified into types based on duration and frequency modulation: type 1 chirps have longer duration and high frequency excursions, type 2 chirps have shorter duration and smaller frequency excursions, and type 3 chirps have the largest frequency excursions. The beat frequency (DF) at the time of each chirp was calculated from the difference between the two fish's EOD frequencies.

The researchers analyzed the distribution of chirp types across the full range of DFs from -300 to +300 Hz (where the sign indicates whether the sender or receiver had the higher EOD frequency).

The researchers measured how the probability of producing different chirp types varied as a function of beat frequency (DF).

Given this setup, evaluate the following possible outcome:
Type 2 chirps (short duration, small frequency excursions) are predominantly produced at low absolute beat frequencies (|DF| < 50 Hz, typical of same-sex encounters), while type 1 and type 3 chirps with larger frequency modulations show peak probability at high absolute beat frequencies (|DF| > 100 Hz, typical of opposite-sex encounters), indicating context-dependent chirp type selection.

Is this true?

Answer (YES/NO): YES